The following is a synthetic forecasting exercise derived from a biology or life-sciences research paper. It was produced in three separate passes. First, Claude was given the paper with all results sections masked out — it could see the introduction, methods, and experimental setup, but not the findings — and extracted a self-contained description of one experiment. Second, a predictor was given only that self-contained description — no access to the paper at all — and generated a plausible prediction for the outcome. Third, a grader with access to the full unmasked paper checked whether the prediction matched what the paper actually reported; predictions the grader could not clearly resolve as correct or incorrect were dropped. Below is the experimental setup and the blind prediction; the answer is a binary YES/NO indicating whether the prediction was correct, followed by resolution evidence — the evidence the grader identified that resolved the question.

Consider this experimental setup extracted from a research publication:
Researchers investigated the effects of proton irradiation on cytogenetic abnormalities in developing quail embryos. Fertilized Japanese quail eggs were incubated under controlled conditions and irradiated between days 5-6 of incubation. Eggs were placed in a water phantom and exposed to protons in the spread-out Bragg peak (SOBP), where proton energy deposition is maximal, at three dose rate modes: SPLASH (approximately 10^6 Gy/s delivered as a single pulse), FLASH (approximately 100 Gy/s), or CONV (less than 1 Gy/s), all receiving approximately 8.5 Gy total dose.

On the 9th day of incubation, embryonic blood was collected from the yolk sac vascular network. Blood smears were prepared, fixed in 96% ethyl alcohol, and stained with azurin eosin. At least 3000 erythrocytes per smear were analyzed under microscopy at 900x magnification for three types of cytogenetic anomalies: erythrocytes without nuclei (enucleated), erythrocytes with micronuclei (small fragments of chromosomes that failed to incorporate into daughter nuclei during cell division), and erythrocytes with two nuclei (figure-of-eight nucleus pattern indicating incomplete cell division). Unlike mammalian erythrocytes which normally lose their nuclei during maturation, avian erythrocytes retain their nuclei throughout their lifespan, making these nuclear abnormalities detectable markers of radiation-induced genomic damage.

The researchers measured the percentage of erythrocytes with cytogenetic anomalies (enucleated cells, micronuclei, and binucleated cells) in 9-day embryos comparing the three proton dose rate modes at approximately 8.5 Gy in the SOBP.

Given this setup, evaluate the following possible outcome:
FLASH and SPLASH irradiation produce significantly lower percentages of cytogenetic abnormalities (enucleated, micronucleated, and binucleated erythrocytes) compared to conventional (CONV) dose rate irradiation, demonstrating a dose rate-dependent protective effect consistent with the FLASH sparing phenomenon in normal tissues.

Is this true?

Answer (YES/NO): YES